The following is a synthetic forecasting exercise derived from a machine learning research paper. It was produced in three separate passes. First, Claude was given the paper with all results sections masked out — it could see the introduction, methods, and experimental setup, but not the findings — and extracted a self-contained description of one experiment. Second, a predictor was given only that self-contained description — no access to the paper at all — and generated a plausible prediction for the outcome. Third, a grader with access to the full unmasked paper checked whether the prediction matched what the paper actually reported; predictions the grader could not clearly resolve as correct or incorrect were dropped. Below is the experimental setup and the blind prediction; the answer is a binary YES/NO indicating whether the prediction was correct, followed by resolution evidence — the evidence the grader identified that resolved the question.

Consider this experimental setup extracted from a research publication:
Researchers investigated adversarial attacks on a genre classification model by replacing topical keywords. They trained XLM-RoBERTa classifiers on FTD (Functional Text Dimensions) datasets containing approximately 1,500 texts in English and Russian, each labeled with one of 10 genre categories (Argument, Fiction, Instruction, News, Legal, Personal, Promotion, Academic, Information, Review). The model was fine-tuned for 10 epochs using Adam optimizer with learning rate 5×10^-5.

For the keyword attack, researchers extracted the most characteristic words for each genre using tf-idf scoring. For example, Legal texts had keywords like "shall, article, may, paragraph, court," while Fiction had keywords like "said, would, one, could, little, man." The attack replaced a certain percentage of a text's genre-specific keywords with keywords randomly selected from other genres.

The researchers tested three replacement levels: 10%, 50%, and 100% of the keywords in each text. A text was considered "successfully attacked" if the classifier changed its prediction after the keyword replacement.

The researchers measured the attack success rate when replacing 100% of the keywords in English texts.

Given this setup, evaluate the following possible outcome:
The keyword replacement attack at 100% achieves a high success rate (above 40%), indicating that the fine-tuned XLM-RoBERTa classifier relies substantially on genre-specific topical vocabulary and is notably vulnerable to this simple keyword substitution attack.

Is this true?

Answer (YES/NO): NO